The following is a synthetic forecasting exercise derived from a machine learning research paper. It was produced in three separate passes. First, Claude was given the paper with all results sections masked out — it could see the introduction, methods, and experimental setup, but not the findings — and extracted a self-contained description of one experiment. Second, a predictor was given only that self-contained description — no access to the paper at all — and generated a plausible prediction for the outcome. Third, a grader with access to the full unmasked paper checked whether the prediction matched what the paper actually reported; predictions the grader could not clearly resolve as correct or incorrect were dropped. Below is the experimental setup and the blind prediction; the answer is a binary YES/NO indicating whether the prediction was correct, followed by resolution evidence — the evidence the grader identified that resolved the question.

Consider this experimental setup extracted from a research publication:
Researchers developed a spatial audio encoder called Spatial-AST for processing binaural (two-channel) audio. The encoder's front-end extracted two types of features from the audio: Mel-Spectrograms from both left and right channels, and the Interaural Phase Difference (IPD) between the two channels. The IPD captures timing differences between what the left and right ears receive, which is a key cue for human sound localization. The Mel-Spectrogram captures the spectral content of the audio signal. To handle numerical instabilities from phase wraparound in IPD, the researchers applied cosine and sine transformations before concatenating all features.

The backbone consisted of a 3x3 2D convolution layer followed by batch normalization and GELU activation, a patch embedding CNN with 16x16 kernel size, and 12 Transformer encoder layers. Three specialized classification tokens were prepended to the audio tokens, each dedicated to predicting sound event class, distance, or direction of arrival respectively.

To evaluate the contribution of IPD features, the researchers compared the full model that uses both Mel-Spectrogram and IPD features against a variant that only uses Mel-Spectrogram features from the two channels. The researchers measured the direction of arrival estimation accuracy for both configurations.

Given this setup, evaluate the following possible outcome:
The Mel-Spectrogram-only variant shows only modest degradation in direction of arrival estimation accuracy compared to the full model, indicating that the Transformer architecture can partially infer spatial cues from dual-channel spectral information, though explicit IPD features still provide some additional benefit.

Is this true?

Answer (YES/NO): NO